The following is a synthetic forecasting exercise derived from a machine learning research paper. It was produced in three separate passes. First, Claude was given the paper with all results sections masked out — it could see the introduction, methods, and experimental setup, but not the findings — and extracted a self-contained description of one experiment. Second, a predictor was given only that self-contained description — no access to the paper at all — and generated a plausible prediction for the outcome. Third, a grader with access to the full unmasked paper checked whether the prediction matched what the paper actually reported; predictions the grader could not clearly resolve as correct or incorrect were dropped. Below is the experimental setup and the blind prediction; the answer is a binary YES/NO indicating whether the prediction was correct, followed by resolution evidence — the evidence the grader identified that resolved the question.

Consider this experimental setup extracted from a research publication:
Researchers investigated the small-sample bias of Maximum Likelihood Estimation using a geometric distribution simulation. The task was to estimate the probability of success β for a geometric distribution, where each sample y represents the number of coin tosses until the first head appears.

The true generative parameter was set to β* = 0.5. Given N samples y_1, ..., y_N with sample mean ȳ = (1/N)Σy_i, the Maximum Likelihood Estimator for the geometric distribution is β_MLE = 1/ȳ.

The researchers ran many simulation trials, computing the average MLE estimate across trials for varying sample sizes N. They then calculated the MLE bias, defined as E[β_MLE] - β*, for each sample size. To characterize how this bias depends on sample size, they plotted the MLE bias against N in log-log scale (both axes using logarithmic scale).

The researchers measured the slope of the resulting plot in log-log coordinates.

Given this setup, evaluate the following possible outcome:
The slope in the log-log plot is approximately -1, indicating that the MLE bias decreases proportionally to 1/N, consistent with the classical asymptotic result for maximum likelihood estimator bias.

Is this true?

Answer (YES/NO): YES